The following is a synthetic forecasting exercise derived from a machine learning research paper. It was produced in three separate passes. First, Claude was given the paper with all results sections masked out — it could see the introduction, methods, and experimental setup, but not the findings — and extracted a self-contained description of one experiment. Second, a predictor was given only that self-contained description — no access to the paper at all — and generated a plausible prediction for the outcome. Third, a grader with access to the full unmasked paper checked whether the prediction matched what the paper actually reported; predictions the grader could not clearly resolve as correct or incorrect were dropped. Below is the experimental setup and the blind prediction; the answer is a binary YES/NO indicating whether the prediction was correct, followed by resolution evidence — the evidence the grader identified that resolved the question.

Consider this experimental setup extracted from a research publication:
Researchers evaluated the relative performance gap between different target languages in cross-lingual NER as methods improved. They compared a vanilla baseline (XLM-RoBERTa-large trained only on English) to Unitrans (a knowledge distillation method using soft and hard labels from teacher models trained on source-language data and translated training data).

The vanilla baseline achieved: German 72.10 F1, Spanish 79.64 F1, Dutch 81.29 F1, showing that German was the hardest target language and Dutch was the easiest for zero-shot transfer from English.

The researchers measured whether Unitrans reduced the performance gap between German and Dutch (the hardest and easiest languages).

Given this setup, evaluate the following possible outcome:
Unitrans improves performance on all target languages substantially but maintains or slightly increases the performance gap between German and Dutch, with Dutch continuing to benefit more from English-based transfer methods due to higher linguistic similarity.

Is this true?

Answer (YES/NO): NO